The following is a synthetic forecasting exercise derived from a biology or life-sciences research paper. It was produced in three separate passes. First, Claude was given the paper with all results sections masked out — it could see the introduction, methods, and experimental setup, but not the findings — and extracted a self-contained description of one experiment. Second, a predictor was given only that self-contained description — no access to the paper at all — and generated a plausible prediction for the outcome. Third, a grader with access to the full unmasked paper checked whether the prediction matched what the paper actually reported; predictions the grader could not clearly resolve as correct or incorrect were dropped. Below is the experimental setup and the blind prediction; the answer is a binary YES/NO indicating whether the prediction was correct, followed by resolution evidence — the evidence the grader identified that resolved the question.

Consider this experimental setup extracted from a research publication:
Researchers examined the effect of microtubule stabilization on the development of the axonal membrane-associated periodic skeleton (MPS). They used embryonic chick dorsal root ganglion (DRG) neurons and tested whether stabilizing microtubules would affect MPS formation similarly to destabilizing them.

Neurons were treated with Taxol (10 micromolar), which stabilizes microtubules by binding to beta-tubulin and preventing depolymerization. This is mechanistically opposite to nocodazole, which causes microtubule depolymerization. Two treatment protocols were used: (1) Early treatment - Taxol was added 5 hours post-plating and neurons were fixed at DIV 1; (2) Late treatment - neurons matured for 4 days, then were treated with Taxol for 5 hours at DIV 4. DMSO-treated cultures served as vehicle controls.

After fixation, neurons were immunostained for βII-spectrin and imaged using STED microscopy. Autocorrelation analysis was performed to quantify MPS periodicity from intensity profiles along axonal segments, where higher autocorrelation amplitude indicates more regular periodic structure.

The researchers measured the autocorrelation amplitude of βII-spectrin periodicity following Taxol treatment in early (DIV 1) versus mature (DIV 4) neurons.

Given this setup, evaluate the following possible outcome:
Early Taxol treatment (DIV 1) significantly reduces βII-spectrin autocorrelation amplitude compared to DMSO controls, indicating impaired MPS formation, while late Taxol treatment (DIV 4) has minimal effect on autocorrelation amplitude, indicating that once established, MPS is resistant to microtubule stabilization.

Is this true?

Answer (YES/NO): NO